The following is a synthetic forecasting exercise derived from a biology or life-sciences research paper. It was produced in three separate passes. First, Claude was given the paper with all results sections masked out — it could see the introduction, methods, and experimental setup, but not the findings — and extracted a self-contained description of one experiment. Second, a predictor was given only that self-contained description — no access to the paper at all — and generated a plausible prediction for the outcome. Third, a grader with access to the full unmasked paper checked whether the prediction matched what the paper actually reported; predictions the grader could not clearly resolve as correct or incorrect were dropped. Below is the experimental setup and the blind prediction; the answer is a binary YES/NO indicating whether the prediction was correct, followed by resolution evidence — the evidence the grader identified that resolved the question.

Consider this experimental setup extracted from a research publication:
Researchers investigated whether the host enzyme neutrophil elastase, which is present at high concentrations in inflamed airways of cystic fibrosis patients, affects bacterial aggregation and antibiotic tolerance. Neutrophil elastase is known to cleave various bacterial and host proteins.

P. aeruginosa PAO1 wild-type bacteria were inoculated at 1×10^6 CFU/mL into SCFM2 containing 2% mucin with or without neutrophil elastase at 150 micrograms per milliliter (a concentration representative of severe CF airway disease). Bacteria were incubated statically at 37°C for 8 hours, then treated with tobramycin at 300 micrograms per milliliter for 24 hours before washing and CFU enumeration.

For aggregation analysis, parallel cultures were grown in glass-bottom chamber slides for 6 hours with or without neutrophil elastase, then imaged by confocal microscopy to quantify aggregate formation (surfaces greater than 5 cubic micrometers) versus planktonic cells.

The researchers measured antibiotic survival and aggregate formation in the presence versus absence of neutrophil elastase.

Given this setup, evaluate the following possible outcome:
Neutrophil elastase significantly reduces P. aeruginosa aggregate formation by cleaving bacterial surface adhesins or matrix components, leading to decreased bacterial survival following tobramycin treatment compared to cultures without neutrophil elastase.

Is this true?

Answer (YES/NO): NO